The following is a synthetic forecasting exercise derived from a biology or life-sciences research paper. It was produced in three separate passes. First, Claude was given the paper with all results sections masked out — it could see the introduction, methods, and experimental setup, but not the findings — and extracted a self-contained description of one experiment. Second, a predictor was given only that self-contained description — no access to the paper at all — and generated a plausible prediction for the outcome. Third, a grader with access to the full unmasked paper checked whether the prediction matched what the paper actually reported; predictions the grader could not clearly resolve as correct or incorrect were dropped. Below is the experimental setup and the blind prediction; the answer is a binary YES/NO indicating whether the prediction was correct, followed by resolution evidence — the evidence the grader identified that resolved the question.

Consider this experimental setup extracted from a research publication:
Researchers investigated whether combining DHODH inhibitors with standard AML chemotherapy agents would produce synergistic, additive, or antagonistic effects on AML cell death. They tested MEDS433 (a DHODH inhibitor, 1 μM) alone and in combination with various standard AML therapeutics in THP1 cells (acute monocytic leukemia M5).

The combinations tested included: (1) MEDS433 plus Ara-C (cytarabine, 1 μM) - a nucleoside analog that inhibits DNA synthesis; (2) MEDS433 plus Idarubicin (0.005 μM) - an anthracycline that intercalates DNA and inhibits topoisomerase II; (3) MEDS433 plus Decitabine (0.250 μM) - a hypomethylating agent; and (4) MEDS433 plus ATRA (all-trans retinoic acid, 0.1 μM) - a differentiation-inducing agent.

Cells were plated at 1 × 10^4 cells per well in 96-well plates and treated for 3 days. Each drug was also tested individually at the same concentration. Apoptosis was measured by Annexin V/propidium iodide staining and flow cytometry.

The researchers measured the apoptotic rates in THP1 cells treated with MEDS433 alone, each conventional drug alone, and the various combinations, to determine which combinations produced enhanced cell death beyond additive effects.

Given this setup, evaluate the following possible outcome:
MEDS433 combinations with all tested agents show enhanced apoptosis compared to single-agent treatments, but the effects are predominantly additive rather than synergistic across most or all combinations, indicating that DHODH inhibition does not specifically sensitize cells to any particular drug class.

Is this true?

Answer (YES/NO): YES